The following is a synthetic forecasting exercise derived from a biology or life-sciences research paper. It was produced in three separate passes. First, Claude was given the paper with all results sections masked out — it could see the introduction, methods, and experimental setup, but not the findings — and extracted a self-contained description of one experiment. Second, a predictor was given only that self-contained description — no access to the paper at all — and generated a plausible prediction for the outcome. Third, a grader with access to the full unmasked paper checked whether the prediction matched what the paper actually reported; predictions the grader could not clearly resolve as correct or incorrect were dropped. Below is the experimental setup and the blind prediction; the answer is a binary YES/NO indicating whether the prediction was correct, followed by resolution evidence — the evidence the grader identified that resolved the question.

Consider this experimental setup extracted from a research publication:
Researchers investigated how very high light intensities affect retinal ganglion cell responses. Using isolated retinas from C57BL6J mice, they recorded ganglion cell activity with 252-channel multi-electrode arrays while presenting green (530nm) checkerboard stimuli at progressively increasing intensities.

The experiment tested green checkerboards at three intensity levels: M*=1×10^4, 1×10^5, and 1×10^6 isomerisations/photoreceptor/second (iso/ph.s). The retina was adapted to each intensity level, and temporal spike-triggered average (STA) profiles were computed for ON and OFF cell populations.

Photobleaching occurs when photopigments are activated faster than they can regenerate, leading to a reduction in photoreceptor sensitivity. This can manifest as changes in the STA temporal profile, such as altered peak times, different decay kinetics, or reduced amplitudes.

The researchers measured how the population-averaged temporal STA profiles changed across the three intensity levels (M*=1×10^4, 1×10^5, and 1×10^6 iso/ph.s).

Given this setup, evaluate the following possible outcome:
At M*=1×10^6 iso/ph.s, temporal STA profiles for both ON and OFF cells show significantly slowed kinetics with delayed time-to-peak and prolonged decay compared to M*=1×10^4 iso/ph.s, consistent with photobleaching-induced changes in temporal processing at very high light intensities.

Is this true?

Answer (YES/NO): NO